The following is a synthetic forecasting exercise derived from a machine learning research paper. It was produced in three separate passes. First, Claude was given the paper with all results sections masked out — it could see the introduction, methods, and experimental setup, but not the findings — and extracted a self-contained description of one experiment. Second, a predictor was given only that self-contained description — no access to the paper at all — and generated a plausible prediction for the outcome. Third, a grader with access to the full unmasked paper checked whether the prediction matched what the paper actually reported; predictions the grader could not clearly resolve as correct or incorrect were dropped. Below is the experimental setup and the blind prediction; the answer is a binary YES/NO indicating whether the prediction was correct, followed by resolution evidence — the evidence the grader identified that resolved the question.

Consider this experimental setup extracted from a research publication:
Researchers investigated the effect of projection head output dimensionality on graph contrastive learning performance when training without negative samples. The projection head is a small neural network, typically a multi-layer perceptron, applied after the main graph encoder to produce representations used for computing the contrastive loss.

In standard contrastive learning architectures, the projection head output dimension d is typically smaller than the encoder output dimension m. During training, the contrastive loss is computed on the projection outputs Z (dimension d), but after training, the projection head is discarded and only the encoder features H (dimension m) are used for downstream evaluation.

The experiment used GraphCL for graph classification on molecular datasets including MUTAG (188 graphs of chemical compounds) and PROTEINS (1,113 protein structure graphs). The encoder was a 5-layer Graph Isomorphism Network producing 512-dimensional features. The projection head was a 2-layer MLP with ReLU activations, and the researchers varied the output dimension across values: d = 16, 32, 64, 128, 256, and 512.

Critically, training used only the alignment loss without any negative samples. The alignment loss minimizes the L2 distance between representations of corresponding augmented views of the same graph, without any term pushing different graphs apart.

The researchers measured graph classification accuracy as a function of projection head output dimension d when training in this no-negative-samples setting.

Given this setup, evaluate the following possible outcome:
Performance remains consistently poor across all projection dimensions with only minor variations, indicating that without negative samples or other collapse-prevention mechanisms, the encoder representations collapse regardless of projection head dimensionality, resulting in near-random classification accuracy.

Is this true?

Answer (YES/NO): NO